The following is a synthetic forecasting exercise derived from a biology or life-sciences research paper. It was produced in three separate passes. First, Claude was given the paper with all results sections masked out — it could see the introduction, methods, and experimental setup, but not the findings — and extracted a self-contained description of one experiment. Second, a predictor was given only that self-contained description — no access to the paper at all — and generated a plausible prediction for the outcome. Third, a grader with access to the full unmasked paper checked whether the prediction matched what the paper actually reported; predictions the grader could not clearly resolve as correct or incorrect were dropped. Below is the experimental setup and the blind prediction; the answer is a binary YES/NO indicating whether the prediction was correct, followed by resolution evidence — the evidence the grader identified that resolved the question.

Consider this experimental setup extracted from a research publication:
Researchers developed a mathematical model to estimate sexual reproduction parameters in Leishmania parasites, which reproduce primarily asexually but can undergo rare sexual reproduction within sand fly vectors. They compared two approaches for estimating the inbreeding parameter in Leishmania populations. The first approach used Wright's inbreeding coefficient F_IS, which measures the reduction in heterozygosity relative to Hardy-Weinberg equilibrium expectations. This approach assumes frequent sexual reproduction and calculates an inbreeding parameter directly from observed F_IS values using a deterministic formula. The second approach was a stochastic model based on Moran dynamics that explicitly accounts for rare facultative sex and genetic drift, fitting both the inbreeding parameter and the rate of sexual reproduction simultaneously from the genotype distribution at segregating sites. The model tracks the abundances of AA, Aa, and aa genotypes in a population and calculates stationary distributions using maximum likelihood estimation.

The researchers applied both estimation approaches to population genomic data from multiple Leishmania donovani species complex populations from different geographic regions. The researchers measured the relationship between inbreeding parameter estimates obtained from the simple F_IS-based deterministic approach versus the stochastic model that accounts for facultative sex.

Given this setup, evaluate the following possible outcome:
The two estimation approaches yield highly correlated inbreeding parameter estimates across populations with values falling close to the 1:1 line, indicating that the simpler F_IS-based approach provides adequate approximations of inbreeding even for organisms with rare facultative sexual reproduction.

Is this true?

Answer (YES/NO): NO